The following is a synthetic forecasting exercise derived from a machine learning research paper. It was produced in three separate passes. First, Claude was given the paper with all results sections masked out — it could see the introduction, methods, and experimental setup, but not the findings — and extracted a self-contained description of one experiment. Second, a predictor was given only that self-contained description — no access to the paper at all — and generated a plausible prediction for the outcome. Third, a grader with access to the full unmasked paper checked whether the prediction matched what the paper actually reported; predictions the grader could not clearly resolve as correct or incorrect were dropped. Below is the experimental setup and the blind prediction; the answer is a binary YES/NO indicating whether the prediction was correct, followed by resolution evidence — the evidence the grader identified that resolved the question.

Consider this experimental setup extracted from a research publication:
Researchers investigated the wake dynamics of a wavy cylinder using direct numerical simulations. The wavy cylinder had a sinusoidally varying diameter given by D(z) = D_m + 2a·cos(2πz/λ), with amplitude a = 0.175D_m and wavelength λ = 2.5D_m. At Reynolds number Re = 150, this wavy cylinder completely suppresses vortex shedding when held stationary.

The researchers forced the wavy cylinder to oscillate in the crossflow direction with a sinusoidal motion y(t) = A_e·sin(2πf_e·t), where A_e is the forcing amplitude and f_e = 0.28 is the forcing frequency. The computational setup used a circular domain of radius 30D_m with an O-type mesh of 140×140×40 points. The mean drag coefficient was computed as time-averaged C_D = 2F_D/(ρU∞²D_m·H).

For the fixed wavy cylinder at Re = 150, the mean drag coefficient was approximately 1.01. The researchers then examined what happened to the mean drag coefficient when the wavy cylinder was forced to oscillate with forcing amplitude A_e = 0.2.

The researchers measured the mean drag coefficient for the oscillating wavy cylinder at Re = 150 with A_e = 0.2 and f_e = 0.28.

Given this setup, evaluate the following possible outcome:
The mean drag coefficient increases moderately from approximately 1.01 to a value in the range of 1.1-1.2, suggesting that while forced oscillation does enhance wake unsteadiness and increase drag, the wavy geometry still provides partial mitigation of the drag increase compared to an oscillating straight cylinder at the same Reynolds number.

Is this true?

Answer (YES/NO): NO